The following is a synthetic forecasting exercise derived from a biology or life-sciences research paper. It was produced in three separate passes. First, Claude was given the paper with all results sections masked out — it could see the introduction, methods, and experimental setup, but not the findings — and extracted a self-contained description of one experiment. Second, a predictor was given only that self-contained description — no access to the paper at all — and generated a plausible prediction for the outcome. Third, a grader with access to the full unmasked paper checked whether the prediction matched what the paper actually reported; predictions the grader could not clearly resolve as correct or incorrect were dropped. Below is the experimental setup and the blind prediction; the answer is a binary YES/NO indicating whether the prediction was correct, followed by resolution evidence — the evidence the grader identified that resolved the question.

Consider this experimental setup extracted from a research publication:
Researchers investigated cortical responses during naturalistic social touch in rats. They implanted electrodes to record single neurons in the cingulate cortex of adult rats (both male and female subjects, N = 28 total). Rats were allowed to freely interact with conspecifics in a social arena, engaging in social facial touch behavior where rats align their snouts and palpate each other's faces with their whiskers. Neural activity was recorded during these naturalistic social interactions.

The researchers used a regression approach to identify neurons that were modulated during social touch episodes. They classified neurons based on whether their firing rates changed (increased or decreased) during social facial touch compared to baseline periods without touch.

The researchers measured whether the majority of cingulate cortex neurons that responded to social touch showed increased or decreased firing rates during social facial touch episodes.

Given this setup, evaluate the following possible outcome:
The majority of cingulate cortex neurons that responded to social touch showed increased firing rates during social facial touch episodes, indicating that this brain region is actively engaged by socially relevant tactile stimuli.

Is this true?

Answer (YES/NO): NO